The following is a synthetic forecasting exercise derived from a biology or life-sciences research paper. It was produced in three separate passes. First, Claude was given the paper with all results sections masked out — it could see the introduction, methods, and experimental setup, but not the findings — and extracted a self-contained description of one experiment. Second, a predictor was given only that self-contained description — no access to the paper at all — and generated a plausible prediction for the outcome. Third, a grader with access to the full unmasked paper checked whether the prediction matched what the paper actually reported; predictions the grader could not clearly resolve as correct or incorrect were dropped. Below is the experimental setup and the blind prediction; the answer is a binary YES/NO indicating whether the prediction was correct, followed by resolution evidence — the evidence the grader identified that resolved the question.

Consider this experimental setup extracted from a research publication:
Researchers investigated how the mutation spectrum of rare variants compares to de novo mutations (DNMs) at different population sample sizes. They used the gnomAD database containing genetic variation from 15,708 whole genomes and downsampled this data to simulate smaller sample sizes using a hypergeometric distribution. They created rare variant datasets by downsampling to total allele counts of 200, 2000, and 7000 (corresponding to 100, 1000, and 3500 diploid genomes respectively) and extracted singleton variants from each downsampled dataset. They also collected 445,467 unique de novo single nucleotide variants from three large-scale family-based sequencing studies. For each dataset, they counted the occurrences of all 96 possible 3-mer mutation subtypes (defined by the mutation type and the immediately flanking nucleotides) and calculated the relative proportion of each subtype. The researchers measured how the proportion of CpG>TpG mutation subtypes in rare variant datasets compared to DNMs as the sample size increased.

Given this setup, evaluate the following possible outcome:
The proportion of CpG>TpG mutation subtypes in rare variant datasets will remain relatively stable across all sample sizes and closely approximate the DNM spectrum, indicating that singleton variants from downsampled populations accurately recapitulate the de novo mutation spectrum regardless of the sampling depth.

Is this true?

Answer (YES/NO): NO